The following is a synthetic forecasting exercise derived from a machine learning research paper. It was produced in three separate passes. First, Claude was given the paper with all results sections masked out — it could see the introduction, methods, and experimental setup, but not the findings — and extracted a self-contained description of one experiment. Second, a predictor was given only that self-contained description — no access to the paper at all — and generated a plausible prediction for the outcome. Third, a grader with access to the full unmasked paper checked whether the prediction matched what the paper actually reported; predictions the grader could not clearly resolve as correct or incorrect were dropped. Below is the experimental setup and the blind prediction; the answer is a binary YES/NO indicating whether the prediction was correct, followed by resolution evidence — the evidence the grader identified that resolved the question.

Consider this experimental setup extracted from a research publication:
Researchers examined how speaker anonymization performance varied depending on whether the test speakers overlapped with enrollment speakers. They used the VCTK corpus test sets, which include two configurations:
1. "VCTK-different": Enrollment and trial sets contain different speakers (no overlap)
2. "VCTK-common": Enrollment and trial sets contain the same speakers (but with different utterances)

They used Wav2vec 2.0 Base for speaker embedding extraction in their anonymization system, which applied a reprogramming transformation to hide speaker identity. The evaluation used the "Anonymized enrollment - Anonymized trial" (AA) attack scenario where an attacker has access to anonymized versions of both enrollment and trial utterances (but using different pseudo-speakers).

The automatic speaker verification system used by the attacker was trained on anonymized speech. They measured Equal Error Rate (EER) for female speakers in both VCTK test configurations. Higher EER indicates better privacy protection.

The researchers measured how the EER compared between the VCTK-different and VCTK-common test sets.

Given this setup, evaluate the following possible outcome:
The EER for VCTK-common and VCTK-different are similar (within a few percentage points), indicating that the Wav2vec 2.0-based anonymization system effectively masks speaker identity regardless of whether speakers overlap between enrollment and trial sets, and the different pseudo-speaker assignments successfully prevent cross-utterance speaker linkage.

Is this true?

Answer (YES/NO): YES